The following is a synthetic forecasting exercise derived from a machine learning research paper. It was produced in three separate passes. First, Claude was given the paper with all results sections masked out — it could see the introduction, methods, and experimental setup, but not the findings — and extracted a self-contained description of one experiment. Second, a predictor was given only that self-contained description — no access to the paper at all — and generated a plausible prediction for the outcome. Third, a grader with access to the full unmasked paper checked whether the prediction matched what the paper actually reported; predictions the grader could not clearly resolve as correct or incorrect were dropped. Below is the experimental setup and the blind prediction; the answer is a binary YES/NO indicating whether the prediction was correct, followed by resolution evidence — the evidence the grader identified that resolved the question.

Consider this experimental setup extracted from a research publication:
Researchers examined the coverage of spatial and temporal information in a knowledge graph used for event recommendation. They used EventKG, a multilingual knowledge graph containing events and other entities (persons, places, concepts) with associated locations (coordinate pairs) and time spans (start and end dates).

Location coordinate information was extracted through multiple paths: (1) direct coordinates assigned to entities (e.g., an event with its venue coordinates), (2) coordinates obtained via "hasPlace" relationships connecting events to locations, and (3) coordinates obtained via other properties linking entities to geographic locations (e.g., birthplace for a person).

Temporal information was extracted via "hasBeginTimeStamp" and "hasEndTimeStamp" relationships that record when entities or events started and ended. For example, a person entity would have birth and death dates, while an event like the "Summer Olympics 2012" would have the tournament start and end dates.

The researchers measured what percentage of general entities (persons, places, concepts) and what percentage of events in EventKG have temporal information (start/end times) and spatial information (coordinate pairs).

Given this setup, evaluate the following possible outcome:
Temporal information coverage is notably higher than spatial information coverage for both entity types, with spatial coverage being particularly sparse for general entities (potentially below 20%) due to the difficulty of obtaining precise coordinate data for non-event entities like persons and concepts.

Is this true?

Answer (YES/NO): NO